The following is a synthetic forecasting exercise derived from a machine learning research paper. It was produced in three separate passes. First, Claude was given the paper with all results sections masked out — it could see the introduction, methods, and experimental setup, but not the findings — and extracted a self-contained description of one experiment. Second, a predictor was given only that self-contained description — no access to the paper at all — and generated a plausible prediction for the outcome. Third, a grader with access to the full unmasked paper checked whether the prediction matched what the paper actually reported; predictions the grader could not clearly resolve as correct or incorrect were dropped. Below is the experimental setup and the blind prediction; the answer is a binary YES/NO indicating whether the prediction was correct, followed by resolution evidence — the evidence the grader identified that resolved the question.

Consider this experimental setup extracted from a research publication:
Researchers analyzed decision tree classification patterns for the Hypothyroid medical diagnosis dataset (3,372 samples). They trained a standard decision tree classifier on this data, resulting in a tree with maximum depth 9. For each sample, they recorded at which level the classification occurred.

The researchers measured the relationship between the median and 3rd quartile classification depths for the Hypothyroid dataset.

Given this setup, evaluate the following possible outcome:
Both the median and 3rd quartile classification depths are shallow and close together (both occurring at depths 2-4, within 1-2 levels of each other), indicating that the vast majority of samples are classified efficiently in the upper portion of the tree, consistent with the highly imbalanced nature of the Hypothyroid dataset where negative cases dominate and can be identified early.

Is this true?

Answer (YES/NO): YES